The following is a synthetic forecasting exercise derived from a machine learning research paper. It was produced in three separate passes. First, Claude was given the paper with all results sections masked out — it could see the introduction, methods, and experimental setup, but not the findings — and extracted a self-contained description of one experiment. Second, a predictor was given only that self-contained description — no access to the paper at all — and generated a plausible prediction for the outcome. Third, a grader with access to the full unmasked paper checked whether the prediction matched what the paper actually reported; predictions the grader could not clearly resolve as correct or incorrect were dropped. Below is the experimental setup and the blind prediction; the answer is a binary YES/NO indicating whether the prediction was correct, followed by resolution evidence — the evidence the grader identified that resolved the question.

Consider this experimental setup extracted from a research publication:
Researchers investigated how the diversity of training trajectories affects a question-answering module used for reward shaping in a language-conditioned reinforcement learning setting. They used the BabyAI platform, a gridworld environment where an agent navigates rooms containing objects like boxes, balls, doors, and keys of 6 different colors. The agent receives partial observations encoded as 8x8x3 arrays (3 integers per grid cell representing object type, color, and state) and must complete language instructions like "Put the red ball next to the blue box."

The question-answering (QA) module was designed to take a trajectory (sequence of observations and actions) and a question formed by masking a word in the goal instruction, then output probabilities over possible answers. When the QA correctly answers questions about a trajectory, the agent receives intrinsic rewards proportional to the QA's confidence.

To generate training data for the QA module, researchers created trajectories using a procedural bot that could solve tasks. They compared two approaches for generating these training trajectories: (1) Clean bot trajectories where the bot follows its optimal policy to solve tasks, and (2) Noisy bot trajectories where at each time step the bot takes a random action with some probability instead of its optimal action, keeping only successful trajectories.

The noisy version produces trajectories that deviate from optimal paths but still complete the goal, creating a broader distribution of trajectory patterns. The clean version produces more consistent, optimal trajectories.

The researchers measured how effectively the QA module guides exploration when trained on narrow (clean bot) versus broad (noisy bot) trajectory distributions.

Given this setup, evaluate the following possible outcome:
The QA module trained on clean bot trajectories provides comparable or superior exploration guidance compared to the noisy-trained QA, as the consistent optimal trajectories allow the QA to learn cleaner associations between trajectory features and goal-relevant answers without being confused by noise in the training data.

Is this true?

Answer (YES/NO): NO